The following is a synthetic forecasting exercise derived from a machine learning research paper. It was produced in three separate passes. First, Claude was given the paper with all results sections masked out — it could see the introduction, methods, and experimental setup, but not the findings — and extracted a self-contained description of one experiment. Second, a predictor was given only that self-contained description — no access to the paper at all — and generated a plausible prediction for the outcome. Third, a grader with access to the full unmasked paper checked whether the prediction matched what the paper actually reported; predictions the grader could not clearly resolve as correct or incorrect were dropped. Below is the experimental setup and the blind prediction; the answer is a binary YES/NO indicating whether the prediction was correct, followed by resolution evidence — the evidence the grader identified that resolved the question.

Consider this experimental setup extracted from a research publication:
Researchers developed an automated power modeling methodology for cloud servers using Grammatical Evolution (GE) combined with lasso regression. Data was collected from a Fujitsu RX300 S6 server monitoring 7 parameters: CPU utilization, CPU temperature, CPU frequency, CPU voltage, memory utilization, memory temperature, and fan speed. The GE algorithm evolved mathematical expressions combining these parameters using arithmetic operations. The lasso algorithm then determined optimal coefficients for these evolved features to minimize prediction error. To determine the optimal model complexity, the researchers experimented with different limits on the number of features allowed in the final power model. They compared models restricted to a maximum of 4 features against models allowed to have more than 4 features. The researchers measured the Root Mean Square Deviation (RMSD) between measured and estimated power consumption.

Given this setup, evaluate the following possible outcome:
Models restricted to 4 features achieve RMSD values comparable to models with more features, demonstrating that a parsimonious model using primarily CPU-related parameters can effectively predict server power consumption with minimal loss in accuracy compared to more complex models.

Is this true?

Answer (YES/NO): NO